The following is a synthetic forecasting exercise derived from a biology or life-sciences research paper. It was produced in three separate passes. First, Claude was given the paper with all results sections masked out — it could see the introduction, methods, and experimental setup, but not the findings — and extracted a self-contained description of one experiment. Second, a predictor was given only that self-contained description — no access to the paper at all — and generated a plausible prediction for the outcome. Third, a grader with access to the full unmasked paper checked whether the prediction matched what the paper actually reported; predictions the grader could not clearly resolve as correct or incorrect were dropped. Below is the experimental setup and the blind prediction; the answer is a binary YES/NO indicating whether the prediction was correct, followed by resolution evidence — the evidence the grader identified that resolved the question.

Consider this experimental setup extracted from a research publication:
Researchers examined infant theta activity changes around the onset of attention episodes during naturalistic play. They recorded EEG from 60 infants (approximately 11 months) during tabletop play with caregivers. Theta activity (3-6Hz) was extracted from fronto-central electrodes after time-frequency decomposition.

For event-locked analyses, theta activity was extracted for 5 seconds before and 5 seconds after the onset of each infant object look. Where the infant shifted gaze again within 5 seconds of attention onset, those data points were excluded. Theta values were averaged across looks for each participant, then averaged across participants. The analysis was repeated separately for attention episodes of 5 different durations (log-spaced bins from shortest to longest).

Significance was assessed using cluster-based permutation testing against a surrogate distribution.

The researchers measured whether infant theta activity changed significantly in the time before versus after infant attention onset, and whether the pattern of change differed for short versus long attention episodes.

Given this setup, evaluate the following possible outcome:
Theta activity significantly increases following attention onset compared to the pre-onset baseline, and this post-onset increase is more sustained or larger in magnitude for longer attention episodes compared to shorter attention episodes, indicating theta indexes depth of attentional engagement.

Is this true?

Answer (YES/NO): NO